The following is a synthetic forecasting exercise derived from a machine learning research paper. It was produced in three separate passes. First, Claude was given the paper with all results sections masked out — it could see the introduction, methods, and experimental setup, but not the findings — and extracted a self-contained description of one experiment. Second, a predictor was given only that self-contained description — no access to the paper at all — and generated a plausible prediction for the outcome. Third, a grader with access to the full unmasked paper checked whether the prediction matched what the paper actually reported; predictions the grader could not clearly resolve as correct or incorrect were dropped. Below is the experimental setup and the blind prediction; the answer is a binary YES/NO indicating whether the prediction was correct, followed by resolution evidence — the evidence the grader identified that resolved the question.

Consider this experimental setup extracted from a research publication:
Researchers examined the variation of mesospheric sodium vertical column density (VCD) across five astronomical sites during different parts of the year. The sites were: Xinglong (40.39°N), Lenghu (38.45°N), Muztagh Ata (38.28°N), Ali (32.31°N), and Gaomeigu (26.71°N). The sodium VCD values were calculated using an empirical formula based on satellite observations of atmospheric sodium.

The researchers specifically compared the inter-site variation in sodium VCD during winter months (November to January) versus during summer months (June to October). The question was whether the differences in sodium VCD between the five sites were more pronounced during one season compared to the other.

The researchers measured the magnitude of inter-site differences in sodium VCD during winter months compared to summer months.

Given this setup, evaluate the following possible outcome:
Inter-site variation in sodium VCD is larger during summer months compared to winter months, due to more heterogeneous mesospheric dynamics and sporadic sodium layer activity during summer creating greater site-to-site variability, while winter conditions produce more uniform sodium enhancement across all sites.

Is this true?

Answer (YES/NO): NO